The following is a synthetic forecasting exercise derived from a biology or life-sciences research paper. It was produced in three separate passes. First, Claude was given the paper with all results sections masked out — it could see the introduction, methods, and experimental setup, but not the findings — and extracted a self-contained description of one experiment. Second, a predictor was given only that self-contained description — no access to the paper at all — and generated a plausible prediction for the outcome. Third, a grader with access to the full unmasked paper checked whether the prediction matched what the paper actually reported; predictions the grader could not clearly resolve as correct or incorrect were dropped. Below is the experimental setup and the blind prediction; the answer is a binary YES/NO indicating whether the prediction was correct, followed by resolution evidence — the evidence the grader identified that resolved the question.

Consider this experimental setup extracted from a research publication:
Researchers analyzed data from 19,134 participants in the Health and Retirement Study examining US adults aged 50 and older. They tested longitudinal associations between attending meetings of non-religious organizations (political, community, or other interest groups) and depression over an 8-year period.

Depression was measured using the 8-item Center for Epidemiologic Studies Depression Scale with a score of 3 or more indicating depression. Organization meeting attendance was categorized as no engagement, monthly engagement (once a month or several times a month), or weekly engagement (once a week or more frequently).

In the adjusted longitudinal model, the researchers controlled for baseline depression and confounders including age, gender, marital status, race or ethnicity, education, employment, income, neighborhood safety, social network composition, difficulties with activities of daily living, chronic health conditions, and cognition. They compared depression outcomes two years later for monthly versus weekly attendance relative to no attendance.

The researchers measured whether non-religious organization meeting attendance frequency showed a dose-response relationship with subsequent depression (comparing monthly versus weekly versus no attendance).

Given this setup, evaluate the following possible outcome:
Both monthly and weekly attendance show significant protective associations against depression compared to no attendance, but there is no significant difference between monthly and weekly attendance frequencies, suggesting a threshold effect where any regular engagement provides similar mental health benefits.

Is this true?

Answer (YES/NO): NO